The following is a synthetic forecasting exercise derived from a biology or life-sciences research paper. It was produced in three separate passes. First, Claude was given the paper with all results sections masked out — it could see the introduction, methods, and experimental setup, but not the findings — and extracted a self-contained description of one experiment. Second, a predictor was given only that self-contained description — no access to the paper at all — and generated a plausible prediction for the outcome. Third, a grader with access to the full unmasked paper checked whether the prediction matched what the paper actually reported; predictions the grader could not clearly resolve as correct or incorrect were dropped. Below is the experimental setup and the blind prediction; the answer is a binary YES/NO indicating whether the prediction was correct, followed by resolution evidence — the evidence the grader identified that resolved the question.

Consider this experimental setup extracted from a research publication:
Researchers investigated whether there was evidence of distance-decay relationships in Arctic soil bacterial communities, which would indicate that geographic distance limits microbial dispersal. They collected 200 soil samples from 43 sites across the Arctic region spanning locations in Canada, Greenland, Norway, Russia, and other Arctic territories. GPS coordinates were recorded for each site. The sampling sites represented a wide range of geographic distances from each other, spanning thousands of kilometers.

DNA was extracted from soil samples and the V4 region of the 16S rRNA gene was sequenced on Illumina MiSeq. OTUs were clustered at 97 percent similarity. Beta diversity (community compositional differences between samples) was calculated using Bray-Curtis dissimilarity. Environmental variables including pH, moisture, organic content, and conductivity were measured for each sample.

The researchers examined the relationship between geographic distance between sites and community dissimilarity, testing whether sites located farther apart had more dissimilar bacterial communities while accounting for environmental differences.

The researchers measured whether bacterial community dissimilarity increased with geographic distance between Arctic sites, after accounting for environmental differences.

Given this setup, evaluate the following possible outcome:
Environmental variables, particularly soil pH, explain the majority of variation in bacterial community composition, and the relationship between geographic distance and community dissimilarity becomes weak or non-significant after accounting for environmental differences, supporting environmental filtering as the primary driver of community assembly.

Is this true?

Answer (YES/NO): YES